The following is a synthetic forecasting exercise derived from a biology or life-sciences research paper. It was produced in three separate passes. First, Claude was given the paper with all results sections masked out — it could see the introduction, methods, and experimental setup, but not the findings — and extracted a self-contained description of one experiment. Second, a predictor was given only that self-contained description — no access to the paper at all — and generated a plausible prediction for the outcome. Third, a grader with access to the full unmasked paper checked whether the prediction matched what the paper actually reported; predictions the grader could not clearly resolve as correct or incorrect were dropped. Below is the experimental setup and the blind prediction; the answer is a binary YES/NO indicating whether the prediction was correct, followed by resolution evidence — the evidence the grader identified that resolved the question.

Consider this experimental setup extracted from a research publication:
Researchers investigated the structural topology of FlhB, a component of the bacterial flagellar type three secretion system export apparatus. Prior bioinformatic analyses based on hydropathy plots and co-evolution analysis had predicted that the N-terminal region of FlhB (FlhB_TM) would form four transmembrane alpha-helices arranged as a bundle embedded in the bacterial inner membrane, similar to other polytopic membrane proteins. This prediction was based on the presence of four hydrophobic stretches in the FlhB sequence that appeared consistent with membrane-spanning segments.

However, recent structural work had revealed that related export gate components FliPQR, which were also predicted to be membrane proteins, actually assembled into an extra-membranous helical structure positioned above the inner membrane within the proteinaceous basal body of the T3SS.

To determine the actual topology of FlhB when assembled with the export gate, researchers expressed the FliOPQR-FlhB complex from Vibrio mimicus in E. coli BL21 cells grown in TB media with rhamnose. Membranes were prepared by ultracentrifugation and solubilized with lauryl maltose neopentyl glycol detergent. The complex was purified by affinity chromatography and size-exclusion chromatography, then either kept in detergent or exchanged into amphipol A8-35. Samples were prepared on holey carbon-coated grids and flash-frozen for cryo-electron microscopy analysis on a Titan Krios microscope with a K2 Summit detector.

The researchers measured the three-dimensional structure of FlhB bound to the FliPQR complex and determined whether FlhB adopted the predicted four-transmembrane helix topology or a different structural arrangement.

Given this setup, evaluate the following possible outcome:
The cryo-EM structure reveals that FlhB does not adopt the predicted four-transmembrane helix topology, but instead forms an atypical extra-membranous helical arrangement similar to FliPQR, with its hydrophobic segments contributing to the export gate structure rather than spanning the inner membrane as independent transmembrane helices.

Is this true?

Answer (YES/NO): YES